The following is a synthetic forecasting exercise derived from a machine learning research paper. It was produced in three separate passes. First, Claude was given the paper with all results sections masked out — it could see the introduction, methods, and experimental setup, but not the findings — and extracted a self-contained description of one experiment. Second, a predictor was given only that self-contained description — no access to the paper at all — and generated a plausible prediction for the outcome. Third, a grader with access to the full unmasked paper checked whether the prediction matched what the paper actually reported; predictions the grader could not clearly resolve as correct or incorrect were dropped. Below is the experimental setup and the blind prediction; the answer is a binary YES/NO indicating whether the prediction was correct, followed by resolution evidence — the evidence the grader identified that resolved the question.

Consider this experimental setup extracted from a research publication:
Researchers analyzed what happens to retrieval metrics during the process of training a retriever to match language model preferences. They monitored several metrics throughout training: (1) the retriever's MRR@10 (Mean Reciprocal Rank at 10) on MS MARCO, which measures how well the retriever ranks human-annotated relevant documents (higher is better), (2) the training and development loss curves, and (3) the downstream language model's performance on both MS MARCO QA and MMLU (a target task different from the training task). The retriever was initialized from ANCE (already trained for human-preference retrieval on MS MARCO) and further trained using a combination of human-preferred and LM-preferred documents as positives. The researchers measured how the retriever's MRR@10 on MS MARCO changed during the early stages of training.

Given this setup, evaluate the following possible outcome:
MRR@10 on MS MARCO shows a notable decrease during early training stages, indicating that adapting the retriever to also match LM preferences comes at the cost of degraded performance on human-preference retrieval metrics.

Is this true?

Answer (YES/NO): YES